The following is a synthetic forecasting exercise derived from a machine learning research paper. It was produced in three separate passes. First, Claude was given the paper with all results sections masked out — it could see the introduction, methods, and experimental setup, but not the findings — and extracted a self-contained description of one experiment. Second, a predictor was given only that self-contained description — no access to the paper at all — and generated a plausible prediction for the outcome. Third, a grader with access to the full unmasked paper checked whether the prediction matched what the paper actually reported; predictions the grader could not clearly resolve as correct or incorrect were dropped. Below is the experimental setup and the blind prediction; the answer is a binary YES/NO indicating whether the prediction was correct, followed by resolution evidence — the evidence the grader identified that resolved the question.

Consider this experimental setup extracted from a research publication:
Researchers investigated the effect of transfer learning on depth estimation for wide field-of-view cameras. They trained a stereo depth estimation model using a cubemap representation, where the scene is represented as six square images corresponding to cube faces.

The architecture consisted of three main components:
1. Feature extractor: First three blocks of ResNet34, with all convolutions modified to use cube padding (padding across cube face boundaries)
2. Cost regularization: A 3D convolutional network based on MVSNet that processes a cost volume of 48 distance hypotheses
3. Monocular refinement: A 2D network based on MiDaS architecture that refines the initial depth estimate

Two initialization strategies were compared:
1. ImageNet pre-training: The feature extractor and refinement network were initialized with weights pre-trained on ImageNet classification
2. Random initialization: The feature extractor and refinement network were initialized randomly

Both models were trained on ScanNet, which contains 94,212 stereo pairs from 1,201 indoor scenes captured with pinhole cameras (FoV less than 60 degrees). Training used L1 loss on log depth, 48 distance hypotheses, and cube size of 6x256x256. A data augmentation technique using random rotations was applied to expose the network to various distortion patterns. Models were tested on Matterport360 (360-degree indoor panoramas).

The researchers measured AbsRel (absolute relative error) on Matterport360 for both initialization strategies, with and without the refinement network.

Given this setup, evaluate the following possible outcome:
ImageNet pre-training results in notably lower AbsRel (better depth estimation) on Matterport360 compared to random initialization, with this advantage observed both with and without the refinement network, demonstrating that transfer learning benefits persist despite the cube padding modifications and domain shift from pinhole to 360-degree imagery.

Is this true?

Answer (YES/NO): YES